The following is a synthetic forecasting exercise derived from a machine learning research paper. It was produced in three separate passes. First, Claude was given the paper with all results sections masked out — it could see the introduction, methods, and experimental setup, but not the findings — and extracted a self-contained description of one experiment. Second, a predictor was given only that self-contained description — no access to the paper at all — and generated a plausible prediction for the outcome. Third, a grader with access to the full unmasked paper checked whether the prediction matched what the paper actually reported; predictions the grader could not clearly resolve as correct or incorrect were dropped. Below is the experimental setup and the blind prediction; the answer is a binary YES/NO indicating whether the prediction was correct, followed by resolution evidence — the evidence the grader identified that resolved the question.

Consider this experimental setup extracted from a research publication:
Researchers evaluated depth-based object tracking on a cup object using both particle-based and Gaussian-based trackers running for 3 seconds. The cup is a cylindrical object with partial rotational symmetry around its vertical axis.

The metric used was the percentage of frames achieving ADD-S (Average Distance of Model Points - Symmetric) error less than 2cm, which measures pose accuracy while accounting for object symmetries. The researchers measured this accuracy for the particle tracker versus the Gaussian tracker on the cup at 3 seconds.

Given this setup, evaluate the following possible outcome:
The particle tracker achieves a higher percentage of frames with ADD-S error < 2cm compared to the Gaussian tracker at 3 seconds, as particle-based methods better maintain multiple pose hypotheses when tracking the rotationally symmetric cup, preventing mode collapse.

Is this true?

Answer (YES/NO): YES